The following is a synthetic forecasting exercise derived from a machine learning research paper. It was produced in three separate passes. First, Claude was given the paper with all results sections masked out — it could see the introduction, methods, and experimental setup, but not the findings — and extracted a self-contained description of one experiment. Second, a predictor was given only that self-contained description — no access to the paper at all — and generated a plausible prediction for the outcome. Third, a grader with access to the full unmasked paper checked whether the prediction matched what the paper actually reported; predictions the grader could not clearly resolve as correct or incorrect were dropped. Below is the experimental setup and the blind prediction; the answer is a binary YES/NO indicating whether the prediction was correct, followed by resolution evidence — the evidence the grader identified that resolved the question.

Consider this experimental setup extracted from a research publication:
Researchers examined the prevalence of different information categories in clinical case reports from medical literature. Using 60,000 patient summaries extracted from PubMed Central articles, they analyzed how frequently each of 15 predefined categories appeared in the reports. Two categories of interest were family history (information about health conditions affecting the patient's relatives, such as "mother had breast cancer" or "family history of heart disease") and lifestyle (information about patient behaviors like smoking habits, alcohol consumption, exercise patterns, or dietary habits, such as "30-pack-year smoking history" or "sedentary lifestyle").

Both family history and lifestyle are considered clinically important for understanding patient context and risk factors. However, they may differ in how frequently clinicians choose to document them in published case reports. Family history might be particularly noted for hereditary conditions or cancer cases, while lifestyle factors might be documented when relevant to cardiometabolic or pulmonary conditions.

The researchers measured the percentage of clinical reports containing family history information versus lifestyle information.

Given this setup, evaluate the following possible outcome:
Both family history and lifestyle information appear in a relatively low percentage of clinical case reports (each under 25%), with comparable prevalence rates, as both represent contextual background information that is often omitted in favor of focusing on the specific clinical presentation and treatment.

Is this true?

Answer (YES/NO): YES